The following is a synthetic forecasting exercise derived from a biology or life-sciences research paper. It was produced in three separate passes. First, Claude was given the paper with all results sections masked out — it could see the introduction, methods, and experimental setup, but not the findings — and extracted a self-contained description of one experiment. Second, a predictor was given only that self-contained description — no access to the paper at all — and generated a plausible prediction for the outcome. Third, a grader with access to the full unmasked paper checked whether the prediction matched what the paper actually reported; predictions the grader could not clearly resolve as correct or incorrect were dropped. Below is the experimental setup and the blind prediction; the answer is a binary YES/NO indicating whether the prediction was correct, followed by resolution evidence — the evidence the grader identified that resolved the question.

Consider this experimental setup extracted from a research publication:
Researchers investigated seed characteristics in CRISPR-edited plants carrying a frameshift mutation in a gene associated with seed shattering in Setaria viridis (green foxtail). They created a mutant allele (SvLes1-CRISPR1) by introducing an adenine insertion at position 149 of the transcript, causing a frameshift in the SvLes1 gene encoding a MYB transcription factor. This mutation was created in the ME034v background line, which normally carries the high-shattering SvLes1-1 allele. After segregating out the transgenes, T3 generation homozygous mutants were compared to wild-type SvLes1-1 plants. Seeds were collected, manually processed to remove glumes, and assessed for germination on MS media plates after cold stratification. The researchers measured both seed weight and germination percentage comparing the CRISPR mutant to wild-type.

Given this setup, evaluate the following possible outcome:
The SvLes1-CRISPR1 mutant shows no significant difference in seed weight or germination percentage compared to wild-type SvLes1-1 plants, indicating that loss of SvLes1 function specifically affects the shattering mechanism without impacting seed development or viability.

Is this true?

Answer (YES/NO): NO